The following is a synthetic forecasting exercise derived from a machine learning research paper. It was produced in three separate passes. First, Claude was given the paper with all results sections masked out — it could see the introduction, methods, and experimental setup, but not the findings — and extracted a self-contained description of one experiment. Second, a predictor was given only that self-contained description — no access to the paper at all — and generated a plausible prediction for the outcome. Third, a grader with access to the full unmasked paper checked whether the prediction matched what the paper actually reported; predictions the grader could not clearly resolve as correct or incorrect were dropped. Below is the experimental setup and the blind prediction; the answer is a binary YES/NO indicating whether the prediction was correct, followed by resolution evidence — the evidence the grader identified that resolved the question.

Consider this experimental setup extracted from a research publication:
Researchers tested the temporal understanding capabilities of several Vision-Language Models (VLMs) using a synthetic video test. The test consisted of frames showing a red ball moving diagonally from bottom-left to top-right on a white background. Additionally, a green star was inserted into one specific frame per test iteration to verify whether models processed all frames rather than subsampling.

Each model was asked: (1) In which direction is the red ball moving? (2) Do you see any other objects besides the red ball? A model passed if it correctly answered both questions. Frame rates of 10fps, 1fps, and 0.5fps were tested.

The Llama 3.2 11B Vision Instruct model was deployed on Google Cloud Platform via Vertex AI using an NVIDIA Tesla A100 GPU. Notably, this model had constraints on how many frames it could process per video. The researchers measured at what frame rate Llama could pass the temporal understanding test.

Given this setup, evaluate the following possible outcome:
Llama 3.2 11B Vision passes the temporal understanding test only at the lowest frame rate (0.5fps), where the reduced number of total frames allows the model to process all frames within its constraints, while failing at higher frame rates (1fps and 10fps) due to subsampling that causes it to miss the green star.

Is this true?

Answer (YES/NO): NO